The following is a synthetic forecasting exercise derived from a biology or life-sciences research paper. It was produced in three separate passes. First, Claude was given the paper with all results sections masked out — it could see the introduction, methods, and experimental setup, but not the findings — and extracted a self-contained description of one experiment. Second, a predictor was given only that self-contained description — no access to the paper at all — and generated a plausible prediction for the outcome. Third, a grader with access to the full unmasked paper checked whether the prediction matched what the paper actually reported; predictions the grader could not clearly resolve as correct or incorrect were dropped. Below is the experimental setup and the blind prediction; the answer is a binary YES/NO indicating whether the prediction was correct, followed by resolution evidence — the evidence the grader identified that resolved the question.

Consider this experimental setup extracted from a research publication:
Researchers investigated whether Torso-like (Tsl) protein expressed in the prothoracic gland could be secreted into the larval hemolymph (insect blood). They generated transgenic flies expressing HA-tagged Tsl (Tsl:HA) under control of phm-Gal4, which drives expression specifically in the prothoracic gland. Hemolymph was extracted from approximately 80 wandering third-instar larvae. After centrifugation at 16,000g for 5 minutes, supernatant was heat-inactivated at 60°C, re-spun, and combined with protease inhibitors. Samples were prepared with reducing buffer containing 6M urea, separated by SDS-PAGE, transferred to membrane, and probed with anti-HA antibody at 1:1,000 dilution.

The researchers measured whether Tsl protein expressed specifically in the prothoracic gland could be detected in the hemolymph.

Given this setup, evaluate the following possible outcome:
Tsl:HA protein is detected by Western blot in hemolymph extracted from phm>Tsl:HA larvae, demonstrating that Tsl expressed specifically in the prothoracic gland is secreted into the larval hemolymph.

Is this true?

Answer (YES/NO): YES